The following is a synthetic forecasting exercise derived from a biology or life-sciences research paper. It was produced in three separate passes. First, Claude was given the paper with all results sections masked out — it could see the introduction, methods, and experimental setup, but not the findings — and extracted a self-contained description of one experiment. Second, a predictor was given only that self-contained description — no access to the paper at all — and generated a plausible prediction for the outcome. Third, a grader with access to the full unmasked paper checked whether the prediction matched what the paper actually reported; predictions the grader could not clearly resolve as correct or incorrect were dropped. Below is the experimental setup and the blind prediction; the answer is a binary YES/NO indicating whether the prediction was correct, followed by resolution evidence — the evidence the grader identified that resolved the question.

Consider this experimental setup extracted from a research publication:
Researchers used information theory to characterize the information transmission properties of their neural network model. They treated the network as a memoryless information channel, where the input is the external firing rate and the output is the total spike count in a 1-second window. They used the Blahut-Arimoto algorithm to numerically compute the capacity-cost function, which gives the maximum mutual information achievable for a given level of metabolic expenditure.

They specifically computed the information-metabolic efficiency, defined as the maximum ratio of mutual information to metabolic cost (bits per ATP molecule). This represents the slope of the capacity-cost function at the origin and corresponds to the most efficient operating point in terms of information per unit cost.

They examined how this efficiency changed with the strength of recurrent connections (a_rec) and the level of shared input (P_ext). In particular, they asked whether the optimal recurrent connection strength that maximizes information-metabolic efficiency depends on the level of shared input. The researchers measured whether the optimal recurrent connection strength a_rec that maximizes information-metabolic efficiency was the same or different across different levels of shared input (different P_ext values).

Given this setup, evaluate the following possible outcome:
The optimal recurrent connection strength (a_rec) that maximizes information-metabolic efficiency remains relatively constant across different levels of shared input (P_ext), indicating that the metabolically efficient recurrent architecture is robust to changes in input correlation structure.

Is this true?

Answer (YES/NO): NO